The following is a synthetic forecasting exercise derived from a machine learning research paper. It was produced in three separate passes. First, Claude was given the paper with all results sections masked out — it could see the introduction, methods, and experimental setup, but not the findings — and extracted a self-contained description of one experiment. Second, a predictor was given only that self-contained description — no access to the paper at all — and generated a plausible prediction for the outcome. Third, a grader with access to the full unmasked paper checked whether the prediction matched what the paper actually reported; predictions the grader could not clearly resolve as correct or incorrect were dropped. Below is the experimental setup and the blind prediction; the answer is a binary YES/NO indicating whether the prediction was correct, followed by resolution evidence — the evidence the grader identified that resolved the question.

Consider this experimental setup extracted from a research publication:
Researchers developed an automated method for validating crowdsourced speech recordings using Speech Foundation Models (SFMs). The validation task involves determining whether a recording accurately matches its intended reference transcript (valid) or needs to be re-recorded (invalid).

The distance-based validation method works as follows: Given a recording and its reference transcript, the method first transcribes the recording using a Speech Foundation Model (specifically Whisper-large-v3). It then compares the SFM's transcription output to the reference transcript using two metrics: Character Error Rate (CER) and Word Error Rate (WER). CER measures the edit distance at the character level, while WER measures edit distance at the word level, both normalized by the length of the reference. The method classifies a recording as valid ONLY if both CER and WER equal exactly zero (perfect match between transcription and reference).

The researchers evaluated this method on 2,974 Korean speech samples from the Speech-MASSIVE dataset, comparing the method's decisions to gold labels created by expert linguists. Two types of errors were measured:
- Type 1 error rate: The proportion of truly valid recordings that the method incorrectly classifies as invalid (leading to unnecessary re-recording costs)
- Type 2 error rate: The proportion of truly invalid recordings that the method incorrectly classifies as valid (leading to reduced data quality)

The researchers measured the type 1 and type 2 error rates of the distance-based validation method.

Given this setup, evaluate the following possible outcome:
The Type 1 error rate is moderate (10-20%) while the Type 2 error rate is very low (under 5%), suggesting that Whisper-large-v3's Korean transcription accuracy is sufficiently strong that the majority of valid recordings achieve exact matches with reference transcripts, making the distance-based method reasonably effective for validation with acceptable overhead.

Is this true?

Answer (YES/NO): NO